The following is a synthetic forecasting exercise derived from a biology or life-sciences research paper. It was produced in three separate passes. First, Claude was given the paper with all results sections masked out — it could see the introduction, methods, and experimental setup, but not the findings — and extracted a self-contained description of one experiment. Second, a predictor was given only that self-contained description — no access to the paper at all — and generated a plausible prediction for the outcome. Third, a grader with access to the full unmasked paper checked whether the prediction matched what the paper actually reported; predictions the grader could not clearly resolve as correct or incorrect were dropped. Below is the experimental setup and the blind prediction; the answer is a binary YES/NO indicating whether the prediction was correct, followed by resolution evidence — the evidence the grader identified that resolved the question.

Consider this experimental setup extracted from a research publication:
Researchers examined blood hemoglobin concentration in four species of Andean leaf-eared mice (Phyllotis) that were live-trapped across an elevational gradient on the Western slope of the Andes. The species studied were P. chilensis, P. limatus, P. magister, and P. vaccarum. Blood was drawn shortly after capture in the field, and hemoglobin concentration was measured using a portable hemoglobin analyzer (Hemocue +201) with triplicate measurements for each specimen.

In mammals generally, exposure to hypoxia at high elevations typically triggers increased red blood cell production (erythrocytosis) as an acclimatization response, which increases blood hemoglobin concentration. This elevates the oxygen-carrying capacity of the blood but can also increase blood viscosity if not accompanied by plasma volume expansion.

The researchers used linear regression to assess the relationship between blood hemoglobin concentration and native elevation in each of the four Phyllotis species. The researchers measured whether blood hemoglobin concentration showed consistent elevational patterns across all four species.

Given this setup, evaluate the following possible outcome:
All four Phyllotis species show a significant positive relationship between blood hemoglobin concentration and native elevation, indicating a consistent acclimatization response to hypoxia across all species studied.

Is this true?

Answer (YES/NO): NO